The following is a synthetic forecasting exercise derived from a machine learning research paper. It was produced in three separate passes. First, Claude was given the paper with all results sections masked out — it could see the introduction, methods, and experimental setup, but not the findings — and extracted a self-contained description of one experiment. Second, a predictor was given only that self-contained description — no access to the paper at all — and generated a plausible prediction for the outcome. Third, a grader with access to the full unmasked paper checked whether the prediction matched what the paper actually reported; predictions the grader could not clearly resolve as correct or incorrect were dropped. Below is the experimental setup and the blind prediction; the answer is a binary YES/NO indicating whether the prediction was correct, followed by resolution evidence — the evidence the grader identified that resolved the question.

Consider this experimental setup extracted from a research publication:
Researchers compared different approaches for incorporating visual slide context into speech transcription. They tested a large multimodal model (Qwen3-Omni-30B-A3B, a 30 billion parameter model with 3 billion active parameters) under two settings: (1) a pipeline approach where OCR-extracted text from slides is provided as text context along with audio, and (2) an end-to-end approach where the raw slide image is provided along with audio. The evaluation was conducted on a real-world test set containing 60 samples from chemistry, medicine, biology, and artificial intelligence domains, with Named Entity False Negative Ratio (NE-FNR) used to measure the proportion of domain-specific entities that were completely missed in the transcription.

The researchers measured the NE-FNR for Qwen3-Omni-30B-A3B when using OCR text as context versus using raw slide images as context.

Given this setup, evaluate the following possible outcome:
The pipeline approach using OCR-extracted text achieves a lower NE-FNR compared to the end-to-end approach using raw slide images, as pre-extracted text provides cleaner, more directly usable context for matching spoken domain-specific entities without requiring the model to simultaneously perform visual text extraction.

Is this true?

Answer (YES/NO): NO